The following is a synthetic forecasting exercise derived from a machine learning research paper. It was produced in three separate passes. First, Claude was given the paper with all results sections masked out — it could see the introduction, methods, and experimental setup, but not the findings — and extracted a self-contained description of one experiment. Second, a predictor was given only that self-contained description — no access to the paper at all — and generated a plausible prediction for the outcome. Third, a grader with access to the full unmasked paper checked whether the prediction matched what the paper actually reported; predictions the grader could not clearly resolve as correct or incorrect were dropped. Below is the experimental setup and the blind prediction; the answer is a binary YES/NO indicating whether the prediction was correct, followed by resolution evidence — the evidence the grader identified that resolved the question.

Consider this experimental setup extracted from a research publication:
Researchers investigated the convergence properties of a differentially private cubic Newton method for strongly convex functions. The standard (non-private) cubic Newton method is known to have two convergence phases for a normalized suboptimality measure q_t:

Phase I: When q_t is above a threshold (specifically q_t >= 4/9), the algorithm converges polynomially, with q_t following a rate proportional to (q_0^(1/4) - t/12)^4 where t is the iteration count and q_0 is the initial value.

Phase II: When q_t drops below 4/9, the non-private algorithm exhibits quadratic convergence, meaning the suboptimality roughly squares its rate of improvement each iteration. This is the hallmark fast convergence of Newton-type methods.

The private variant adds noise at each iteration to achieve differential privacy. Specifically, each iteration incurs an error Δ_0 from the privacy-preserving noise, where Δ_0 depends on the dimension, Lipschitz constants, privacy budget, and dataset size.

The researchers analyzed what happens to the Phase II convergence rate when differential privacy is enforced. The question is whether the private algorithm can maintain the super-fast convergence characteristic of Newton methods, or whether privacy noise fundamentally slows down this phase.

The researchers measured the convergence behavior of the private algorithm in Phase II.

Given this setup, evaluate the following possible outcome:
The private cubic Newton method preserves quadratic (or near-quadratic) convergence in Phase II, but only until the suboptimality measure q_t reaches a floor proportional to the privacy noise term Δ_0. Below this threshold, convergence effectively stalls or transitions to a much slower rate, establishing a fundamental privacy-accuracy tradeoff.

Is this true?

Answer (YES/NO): YES